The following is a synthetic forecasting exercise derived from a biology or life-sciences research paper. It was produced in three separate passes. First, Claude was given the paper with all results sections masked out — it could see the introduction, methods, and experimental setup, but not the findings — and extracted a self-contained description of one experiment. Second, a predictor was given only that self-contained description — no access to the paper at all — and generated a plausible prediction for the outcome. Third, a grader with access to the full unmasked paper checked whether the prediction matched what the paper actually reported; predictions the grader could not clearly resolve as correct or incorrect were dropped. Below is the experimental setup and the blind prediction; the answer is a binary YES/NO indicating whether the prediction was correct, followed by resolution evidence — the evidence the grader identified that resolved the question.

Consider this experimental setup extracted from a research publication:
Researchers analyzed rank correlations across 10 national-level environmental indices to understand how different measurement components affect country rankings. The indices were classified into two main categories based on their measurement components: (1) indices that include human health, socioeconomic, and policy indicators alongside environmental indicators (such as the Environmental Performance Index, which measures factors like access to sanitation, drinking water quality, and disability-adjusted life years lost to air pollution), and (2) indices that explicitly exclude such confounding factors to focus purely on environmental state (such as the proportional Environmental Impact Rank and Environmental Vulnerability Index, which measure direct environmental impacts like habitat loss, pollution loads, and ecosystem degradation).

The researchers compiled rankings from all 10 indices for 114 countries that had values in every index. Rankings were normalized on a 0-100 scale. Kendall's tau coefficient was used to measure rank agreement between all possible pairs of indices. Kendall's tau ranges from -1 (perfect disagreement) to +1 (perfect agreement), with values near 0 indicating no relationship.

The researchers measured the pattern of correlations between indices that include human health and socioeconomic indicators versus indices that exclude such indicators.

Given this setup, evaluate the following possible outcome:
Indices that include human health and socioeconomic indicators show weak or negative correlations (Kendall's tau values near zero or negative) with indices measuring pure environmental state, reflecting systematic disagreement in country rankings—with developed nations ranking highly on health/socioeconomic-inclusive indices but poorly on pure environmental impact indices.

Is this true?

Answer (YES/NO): YES